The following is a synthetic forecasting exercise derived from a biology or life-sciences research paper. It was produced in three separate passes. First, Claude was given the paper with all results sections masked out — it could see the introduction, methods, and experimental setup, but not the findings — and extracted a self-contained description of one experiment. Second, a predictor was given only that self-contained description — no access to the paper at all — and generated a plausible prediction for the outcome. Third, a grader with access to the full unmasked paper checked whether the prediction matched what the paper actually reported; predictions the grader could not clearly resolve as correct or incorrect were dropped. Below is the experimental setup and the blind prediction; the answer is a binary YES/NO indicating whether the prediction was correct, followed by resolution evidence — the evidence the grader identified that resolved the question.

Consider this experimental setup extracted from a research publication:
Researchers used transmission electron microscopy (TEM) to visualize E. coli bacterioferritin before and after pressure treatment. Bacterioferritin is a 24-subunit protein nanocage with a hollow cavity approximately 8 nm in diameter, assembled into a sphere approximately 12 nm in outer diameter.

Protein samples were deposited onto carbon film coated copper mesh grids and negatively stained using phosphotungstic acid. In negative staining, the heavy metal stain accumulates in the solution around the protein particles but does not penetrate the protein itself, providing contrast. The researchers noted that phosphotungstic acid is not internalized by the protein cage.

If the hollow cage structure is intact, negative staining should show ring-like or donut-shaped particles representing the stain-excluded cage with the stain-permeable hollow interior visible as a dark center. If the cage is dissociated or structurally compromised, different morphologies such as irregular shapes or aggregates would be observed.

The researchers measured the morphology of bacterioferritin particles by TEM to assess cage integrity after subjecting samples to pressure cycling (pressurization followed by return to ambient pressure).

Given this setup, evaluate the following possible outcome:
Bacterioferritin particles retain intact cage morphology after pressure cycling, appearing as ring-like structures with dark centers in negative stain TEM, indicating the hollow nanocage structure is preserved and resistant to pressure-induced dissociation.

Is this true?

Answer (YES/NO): NO